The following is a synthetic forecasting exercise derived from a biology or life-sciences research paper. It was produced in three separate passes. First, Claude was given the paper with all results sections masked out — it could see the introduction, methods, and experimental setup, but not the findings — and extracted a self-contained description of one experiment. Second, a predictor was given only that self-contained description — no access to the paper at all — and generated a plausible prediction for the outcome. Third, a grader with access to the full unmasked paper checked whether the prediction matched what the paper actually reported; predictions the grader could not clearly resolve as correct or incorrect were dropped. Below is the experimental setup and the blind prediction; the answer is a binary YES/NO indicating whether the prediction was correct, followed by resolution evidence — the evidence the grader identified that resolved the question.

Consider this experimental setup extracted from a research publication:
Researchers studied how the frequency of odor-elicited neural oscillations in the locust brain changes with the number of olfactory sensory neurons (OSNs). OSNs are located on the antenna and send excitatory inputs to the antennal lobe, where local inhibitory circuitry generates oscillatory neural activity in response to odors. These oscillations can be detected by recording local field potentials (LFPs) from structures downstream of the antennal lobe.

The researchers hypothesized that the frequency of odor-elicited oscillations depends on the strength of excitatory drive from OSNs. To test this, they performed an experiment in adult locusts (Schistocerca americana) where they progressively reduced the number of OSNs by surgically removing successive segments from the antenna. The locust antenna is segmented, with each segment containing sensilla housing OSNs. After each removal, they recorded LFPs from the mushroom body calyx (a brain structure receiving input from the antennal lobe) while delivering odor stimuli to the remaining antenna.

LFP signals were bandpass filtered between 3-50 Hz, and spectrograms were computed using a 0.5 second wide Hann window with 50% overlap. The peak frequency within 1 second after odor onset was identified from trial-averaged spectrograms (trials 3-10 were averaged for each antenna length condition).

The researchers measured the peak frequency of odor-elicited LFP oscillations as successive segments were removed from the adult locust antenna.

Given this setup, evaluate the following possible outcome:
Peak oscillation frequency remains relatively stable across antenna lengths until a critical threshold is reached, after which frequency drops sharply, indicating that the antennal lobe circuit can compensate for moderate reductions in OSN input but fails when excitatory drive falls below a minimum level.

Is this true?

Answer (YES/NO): NO